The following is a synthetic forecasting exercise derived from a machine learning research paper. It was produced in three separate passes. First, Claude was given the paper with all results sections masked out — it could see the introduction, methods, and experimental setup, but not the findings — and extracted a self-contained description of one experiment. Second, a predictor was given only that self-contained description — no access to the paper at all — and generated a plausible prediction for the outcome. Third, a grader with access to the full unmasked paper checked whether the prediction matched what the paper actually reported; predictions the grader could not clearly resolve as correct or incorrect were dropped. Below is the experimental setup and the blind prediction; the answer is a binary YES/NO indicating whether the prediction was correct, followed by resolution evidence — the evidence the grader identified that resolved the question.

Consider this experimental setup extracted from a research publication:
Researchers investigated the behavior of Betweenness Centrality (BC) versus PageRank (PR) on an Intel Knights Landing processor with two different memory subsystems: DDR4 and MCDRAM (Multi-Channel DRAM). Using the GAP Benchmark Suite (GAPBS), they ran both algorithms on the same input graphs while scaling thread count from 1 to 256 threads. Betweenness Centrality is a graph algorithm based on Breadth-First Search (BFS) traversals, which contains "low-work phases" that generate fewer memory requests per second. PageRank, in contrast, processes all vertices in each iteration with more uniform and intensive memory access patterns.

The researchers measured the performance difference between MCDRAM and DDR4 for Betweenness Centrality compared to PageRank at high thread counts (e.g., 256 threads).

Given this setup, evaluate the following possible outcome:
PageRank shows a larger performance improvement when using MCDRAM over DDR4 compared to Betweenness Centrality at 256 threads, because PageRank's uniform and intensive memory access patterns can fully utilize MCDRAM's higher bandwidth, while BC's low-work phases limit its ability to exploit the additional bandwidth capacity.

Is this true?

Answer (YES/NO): YES